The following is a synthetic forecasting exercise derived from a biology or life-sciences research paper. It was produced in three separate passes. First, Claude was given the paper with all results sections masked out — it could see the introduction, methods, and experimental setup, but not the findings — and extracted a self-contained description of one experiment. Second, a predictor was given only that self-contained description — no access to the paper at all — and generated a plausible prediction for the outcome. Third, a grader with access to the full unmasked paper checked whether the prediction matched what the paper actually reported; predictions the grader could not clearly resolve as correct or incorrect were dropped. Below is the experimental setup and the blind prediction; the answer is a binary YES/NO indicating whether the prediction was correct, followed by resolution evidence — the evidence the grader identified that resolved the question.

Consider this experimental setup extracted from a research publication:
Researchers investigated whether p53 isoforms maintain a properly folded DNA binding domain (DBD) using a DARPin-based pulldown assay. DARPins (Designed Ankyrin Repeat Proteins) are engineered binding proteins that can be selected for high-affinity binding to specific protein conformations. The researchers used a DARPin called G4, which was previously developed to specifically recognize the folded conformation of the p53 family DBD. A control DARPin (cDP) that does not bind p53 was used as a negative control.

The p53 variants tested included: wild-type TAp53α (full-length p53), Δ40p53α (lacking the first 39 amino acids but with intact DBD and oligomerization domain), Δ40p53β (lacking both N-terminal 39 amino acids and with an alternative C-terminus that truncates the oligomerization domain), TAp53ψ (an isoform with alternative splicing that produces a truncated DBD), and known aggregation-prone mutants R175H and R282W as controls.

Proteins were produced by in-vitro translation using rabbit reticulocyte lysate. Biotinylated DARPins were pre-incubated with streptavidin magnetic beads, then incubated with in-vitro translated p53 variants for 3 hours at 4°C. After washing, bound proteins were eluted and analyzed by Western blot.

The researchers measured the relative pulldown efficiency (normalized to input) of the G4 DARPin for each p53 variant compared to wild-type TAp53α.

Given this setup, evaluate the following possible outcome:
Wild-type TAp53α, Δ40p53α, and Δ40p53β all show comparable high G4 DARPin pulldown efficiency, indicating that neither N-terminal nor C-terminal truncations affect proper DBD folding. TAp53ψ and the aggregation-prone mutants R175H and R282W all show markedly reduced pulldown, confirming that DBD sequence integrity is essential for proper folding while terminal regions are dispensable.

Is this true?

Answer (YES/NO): NO